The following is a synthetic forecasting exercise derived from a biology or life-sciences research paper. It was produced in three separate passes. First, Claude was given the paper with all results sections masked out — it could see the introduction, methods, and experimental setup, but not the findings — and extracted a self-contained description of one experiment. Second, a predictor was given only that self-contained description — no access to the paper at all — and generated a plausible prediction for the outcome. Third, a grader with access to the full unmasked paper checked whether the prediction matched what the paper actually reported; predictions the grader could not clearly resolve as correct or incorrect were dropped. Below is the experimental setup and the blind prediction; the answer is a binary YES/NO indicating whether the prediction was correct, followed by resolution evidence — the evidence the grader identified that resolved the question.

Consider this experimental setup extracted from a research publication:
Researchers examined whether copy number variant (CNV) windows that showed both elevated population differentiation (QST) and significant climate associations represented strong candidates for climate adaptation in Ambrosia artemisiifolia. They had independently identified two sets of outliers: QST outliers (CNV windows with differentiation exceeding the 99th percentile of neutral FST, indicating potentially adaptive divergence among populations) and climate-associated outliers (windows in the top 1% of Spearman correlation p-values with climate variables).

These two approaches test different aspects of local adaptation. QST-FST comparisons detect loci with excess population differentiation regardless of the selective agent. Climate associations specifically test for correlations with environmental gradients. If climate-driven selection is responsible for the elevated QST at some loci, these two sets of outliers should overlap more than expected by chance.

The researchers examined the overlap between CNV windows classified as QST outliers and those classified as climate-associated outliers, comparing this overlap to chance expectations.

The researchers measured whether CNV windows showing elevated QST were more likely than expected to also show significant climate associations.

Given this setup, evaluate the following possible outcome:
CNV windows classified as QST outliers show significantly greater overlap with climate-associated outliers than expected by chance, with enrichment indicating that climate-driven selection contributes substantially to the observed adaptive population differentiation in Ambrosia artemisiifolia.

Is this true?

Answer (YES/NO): NO